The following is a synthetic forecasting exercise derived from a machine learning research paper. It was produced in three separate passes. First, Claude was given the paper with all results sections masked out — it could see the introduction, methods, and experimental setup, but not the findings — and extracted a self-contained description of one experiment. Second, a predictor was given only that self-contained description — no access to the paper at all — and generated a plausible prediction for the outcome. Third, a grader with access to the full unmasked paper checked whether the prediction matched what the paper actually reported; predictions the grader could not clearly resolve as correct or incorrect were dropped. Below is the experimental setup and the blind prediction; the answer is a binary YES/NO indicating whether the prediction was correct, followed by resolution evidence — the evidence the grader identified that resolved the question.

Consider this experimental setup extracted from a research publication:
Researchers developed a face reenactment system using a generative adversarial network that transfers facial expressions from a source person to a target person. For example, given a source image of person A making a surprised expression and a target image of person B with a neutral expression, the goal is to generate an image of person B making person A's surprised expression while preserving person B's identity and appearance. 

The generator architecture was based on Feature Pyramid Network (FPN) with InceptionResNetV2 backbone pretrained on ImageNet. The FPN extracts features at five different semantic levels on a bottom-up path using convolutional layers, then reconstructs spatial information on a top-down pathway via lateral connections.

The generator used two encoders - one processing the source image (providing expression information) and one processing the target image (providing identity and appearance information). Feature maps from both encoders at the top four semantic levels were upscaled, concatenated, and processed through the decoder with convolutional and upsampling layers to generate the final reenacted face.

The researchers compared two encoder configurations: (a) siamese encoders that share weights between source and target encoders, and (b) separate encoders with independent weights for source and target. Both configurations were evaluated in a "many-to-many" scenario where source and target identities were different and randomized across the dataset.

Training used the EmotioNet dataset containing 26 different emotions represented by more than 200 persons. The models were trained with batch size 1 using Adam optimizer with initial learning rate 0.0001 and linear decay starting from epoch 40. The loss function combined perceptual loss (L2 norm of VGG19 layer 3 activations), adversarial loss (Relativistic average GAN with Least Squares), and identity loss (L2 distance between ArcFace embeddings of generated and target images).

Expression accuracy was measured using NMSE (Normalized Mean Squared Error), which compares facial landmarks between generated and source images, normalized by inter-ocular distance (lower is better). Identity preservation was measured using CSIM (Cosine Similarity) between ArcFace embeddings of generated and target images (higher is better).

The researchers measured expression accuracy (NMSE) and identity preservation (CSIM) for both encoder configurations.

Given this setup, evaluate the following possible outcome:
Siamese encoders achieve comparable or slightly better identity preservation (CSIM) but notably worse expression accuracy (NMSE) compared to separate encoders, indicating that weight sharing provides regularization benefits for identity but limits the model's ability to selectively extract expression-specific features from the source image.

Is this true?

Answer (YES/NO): NO